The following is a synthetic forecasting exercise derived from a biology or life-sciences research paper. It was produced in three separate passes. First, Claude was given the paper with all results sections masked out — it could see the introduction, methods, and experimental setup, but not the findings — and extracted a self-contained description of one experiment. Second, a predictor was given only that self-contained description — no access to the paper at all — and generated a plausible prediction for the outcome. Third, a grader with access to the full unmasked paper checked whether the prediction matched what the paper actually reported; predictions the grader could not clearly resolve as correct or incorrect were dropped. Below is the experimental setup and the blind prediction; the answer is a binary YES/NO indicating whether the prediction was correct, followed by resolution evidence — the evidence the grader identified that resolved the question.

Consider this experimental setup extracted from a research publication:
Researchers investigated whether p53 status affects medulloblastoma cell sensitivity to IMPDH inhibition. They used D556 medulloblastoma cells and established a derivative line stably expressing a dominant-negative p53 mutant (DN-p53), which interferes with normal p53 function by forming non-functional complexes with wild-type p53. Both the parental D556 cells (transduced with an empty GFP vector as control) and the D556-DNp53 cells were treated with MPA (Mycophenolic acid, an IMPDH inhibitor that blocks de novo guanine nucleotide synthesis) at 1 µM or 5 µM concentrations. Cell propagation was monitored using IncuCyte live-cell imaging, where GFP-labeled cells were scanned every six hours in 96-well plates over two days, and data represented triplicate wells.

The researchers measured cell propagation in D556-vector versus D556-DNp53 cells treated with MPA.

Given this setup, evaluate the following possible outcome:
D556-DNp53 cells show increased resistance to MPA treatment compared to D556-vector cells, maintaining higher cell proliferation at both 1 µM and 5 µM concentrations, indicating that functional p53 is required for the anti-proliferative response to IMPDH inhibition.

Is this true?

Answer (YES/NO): YES